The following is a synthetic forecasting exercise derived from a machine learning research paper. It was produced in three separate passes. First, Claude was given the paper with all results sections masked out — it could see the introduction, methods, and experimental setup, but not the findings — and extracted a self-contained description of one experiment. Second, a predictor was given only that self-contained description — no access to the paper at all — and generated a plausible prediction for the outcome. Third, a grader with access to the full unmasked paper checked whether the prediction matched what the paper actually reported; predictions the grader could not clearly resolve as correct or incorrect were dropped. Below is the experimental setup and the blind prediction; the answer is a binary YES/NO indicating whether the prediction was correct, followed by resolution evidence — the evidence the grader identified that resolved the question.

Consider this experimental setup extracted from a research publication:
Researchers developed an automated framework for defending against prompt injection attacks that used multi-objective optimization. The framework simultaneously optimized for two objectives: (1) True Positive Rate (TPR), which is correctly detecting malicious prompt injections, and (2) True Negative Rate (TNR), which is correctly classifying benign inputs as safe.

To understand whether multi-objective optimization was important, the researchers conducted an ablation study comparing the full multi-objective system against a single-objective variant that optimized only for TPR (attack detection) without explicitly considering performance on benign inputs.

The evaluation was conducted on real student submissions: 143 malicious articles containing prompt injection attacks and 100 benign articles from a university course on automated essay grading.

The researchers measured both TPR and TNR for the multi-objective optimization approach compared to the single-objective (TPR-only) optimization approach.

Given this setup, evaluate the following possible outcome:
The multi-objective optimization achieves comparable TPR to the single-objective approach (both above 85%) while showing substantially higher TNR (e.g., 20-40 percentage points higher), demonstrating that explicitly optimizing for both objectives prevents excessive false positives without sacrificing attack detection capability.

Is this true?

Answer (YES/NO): NO